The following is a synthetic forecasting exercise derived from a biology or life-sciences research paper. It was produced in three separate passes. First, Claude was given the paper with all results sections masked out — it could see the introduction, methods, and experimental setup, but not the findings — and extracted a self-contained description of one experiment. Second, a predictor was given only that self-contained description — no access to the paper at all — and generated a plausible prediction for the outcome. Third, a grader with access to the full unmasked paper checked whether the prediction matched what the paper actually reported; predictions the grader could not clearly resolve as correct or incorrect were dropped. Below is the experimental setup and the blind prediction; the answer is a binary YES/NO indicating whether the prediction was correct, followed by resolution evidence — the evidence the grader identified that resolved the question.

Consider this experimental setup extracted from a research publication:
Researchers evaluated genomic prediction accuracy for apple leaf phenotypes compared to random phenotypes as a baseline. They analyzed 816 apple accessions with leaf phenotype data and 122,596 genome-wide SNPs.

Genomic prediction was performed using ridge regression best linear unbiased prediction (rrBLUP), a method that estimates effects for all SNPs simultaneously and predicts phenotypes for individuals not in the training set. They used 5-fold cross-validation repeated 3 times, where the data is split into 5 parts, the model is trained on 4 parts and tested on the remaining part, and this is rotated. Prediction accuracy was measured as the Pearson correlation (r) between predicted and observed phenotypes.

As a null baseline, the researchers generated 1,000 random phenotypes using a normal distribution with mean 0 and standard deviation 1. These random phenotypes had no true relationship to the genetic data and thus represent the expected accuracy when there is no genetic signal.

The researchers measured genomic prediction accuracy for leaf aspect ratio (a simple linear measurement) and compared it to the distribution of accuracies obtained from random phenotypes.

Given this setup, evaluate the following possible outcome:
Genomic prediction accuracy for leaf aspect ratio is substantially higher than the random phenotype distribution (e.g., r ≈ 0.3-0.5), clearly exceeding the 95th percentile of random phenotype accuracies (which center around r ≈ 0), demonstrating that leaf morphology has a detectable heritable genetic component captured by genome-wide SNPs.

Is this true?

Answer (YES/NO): YES